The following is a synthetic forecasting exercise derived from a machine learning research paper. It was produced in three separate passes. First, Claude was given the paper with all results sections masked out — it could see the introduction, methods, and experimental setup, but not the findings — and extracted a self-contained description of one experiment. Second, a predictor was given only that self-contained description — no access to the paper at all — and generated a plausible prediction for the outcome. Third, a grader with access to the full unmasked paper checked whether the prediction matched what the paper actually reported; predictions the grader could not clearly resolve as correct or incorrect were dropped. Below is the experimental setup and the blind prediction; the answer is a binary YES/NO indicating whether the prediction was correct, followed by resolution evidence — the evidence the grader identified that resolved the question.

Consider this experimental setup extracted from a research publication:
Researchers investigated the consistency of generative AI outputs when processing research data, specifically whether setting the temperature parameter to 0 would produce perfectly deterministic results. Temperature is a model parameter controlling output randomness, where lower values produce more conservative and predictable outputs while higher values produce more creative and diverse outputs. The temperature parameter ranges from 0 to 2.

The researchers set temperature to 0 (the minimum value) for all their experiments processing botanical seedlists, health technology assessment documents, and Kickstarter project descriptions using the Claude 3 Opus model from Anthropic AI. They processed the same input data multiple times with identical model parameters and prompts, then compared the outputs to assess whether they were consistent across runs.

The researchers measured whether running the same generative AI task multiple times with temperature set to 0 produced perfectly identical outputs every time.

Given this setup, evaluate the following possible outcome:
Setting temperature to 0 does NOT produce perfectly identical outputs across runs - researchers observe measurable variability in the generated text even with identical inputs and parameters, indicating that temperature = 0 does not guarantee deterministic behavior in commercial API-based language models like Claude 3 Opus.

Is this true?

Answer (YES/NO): YES